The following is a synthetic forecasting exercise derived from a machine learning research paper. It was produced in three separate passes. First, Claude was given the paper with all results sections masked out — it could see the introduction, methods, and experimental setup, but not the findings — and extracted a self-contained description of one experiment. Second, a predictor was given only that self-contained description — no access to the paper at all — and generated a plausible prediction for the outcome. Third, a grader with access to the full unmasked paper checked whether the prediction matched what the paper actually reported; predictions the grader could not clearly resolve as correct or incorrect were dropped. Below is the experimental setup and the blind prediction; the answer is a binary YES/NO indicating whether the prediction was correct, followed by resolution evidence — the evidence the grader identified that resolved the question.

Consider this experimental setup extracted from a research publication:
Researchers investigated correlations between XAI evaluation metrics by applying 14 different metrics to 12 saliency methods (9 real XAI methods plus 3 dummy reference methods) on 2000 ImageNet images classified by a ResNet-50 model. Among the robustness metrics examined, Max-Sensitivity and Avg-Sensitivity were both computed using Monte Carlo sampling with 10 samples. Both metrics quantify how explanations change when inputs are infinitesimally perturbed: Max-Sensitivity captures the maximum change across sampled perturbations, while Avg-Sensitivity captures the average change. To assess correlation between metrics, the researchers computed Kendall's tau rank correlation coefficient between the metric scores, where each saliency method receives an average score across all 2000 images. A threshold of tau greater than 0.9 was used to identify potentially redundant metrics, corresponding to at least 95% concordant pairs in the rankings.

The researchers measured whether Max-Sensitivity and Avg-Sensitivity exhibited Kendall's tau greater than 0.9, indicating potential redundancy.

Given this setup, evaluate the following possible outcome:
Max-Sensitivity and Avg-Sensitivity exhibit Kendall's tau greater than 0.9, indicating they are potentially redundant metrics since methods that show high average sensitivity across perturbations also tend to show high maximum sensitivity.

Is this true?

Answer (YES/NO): YES